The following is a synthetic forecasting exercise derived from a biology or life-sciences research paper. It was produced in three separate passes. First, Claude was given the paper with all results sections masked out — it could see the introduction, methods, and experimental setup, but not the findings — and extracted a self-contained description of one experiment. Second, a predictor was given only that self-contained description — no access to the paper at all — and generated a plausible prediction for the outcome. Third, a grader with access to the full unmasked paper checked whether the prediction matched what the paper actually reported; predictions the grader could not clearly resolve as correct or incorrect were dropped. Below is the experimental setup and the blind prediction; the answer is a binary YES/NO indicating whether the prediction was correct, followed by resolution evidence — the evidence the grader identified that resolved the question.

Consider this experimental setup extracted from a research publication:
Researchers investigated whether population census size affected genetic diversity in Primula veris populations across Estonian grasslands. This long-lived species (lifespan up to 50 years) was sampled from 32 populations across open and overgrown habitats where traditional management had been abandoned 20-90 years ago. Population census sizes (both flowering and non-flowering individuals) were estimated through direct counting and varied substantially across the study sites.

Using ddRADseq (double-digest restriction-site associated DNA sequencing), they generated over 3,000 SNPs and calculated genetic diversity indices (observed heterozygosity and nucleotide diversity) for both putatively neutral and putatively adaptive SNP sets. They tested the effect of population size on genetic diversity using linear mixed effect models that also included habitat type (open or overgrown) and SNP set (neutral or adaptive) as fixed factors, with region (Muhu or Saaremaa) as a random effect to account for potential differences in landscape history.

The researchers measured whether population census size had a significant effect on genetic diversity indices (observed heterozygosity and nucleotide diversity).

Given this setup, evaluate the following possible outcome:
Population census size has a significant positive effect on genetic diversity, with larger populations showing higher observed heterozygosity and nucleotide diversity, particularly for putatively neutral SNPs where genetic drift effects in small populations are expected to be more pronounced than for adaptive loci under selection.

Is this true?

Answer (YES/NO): NO